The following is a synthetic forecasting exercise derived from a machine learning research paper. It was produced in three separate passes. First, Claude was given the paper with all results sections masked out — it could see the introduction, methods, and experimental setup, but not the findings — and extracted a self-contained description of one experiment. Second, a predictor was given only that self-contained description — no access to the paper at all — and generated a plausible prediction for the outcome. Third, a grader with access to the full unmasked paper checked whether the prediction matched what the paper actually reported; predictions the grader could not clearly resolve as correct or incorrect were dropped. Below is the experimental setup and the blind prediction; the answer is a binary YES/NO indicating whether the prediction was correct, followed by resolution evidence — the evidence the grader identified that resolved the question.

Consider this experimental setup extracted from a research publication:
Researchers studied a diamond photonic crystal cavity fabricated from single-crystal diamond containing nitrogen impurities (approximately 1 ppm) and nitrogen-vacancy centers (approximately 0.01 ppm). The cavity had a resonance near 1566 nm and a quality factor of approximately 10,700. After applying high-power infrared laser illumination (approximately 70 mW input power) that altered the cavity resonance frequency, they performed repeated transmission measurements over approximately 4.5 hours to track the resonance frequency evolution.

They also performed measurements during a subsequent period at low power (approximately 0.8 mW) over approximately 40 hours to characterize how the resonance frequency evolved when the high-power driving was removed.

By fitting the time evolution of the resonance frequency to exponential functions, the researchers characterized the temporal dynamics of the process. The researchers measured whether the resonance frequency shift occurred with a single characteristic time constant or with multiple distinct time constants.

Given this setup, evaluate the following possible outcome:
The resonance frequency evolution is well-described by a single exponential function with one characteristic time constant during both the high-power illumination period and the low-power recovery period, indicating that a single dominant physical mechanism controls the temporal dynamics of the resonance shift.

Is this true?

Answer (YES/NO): NO